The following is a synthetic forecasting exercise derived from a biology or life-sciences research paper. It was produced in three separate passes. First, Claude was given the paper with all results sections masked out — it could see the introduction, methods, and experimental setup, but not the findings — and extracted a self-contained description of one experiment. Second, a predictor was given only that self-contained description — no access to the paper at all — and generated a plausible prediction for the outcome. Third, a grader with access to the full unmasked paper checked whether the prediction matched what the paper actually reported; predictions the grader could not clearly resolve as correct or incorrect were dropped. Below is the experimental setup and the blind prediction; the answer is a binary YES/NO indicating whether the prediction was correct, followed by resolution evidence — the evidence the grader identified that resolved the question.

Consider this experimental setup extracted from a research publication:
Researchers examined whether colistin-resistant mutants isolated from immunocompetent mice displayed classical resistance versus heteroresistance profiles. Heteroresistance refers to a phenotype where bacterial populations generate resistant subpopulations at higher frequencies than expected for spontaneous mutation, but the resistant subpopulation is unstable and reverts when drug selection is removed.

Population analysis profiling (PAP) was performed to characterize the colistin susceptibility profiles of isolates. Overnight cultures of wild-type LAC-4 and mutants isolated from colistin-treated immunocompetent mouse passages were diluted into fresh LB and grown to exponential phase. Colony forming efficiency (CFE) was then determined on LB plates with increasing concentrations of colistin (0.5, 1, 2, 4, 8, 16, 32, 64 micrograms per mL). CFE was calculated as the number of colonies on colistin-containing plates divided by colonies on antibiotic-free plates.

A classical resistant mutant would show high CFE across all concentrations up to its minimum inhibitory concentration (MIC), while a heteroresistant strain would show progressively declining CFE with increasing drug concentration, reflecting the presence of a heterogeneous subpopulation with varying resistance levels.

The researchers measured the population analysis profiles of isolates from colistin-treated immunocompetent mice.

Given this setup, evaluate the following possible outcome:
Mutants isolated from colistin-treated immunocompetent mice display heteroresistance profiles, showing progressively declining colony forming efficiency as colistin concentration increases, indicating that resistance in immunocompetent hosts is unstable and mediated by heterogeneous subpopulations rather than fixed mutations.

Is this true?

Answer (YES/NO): YES